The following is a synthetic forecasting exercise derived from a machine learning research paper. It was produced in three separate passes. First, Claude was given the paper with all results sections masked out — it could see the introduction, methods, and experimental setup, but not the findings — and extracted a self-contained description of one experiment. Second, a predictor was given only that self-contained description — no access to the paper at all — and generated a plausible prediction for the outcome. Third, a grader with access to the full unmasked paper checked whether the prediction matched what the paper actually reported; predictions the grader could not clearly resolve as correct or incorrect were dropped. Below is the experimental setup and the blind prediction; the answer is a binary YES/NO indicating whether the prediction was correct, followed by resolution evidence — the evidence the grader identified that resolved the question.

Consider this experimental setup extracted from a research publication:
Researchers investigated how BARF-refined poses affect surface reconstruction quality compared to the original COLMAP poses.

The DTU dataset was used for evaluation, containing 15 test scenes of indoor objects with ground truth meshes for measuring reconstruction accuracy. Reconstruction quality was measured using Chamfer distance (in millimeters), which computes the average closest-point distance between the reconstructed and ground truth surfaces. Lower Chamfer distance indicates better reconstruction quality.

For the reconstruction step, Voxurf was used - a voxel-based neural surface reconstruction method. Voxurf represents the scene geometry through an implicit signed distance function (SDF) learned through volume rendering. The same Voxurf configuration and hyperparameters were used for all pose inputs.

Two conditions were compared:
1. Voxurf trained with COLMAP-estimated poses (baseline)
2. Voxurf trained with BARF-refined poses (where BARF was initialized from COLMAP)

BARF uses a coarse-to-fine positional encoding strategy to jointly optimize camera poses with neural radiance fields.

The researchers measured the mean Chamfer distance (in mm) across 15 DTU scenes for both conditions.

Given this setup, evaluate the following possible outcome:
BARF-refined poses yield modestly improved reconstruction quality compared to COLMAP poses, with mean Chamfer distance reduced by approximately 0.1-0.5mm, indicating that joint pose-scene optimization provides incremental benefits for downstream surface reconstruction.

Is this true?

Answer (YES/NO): NO